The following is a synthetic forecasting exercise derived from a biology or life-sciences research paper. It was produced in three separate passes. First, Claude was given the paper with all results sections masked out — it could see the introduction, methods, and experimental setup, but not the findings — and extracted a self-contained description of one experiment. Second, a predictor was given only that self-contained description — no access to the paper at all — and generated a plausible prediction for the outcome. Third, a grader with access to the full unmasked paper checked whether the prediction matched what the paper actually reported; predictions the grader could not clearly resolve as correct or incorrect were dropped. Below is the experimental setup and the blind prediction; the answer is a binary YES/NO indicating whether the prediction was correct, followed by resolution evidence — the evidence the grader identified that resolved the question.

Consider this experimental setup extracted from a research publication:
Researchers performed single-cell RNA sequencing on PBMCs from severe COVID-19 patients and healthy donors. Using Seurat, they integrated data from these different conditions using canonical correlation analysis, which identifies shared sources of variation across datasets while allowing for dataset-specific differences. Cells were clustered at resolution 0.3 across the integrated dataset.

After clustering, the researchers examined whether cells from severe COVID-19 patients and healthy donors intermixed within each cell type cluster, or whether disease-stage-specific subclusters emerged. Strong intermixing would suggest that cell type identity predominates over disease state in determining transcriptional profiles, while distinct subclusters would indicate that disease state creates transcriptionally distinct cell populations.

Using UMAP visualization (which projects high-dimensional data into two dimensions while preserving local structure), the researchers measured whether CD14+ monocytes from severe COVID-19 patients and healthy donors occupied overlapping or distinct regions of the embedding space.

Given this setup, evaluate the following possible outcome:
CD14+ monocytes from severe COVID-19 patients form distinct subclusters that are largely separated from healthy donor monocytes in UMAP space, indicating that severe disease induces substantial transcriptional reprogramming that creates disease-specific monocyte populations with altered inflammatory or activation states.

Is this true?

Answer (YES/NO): YES